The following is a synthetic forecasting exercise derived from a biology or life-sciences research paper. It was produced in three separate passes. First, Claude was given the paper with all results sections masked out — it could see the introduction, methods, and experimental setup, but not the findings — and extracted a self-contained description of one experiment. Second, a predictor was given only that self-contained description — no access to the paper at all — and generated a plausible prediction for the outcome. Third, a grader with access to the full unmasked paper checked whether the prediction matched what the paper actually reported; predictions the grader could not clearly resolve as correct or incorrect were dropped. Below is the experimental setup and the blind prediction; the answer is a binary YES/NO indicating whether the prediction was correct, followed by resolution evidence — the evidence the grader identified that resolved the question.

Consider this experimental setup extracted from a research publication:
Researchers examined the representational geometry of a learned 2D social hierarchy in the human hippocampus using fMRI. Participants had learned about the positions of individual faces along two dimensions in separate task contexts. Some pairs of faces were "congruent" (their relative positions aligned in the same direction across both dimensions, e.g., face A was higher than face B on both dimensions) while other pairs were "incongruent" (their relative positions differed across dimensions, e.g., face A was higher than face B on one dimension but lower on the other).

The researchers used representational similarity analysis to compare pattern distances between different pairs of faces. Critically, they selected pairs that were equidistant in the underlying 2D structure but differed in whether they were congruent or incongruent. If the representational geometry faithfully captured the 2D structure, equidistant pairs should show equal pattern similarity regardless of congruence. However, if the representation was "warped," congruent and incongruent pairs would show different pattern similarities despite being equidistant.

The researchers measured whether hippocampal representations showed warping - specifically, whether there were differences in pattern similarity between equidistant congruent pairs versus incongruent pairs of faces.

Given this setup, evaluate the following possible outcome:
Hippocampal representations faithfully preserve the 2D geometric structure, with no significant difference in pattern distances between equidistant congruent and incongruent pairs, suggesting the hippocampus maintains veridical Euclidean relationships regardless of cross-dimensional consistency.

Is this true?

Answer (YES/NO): NO